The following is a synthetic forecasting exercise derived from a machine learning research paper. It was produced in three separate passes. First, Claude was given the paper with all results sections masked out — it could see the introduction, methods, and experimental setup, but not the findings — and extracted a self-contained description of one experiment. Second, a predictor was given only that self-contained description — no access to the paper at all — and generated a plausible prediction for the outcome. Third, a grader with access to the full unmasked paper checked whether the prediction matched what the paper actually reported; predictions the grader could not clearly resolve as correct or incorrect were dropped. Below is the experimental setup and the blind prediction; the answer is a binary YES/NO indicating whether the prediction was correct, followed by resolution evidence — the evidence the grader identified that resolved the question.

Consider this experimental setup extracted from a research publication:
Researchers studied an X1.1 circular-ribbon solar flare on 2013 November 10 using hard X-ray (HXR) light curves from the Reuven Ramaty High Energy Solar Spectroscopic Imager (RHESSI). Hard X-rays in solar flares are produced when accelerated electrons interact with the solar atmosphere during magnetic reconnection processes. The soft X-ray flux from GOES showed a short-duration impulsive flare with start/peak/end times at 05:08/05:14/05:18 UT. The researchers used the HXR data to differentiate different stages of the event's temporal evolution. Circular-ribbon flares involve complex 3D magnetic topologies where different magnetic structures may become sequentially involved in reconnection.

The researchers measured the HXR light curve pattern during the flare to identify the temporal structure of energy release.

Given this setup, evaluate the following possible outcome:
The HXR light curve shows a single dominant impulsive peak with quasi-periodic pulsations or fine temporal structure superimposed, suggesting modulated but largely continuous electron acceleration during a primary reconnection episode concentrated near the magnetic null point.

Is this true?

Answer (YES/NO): NO